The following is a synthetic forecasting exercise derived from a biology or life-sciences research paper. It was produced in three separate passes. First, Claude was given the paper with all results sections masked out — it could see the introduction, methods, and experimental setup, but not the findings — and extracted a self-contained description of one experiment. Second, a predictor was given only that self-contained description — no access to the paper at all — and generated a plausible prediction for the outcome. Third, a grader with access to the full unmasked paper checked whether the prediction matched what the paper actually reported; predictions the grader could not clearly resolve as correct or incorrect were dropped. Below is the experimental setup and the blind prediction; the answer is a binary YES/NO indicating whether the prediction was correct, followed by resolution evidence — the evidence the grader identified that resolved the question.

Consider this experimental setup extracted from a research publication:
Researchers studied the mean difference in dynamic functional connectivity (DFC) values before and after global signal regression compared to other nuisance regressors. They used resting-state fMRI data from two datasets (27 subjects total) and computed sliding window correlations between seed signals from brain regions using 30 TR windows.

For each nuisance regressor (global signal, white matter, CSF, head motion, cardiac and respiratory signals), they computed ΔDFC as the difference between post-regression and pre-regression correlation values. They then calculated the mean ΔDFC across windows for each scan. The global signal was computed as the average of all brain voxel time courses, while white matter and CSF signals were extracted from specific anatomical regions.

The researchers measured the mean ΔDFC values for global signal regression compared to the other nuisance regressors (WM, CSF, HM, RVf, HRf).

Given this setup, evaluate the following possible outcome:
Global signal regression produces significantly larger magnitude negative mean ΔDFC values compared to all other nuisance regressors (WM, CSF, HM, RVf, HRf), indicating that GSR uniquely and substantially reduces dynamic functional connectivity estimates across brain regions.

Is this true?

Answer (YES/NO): YES